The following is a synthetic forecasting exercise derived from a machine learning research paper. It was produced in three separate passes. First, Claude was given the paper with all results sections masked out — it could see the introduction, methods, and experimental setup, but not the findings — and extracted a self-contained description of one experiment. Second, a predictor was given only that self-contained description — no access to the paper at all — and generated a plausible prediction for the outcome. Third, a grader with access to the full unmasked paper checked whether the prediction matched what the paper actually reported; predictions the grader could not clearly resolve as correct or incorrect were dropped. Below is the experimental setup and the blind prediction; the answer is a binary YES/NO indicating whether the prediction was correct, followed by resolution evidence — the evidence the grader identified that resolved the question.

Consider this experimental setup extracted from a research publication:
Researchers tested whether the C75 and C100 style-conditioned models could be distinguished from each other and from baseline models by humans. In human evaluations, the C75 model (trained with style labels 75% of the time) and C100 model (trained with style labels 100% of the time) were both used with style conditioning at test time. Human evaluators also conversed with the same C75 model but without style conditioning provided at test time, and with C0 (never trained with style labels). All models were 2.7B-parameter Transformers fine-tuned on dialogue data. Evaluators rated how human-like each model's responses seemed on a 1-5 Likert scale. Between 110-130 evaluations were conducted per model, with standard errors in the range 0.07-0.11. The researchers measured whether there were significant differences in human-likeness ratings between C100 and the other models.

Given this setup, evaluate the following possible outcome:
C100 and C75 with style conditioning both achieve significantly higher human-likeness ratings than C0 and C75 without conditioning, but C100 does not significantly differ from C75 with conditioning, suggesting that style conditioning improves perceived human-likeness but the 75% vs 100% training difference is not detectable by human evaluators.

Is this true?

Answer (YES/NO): NO